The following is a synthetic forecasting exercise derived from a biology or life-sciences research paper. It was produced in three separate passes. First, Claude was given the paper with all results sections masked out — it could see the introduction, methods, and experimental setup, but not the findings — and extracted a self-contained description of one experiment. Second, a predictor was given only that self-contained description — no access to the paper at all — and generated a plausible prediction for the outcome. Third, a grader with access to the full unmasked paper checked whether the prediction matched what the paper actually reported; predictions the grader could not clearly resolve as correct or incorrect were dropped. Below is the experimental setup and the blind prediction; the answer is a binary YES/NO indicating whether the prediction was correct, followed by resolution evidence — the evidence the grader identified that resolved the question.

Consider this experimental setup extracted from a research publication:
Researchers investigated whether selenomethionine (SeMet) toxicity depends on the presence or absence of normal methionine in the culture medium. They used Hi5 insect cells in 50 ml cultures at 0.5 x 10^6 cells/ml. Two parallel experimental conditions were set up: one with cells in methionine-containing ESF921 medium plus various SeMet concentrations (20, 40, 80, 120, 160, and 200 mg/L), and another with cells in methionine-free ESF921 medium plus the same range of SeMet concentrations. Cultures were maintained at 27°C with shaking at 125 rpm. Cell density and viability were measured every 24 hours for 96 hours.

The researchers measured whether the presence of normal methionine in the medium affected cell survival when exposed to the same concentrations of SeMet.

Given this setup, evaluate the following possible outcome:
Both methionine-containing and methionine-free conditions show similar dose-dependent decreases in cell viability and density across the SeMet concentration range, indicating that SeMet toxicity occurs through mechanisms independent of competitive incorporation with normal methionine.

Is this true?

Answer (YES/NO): NO